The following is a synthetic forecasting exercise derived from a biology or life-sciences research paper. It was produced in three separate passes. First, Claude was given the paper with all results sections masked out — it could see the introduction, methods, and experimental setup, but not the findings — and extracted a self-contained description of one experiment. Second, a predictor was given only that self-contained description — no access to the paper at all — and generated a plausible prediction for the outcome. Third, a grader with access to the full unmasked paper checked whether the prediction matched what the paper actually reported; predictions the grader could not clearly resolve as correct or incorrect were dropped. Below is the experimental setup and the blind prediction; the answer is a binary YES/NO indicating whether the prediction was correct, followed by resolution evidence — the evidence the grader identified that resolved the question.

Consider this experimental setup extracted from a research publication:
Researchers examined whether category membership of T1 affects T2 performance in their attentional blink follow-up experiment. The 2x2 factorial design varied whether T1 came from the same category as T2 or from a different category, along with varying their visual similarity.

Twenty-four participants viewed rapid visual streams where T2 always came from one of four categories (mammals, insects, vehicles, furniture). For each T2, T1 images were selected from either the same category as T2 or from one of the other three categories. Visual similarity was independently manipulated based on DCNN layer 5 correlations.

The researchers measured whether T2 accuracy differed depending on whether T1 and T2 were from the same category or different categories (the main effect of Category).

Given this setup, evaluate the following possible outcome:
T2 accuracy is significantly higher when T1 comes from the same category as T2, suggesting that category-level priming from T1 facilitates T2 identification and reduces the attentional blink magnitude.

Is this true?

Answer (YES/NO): YES